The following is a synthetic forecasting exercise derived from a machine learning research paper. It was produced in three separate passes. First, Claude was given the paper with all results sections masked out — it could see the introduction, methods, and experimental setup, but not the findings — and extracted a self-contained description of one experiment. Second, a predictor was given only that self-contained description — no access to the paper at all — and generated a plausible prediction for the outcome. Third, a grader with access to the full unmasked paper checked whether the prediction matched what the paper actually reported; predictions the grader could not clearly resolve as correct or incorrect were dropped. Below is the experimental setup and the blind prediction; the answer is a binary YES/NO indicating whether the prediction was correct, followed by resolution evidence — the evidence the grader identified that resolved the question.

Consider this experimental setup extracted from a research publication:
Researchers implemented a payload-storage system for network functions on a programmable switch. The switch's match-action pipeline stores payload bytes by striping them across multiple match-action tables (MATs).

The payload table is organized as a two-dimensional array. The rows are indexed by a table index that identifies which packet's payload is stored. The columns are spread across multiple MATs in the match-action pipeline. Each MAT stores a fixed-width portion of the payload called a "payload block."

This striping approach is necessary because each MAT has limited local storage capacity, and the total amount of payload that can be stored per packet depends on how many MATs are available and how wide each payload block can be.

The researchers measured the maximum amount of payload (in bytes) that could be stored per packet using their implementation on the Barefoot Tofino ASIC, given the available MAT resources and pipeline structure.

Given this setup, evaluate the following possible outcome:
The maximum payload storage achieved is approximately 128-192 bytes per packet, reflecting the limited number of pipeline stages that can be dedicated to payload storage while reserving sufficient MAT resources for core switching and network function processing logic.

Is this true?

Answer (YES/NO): YES